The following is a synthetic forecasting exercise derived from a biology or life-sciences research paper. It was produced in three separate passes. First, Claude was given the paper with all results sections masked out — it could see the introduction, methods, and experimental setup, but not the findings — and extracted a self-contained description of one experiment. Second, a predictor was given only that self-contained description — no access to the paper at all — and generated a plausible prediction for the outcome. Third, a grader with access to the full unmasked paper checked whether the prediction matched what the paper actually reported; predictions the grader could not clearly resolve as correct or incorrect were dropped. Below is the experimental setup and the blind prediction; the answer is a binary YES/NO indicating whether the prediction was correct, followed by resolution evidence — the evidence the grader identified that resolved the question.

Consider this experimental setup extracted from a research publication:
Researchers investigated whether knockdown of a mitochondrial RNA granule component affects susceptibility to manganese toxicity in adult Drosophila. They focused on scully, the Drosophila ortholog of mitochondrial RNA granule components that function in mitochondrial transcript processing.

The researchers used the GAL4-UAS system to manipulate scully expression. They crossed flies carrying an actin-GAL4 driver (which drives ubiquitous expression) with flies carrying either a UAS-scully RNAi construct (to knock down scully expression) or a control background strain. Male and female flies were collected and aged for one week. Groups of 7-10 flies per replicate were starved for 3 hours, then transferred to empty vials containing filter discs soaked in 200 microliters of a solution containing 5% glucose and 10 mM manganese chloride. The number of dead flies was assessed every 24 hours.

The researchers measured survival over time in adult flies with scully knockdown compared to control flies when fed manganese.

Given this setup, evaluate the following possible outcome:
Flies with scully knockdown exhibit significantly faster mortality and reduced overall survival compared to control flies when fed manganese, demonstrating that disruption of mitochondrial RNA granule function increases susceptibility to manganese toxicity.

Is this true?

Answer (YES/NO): NO